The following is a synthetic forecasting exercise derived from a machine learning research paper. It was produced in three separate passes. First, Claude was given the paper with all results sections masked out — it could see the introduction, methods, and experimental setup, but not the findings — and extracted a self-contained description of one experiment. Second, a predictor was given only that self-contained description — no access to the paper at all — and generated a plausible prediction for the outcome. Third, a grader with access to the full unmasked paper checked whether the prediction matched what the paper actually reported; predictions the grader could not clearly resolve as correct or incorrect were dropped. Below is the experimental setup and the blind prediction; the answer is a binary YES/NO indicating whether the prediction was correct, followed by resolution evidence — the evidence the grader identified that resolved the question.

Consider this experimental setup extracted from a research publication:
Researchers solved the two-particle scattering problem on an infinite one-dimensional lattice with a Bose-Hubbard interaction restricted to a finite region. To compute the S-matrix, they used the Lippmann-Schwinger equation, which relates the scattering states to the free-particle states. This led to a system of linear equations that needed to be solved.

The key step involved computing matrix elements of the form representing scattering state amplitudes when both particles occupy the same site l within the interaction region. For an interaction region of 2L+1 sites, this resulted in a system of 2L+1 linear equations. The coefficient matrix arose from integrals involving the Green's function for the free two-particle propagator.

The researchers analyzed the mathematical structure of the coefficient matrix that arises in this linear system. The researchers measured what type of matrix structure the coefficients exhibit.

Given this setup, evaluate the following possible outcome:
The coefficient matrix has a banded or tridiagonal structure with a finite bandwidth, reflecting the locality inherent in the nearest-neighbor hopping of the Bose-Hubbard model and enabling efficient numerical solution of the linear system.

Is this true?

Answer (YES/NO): NO